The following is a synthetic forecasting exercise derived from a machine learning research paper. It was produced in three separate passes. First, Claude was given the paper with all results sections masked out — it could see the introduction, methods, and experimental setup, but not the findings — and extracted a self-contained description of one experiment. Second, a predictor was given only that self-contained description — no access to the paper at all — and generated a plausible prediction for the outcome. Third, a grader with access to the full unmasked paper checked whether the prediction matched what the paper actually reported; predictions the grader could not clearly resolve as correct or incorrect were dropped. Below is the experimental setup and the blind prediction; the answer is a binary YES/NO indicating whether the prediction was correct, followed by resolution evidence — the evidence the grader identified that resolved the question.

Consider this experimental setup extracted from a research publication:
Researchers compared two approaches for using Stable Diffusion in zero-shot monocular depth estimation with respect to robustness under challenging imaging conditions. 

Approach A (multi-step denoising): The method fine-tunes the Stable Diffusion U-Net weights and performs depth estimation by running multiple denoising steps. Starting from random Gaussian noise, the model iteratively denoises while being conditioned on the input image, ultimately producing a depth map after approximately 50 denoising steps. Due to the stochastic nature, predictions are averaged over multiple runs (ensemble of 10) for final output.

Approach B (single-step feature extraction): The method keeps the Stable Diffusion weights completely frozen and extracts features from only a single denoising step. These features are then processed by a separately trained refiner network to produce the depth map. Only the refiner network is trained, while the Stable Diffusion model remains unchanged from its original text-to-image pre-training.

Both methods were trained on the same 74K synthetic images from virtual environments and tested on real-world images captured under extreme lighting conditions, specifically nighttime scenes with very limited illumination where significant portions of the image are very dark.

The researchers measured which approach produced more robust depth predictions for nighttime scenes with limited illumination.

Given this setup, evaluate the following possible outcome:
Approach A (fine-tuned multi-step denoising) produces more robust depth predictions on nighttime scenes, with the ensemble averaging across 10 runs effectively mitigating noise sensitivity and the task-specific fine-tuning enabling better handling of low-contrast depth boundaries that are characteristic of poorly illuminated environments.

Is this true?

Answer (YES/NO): NO